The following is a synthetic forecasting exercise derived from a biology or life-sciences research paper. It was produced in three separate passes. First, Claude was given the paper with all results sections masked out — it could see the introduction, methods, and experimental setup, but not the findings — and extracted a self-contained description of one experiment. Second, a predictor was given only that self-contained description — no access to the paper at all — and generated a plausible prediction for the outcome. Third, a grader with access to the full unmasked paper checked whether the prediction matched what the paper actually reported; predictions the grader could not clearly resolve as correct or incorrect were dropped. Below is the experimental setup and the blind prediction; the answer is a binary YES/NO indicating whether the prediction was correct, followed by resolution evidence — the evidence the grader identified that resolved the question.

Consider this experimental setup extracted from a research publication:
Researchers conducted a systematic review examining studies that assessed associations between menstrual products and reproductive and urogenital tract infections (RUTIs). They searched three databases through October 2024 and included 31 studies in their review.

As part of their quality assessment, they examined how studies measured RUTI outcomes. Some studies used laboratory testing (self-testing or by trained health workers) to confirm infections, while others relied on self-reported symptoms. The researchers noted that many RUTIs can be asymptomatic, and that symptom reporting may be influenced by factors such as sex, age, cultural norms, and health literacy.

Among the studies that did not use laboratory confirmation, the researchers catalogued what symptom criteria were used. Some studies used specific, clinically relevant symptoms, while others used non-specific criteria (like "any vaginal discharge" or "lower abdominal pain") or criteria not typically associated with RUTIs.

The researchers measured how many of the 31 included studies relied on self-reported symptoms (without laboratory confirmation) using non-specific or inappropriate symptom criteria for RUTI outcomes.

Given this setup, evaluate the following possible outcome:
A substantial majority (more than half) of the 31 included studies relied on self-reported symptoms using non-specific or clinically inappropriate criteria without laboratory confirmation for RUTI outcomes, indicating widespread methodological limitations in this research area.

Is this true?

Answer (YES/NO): NO